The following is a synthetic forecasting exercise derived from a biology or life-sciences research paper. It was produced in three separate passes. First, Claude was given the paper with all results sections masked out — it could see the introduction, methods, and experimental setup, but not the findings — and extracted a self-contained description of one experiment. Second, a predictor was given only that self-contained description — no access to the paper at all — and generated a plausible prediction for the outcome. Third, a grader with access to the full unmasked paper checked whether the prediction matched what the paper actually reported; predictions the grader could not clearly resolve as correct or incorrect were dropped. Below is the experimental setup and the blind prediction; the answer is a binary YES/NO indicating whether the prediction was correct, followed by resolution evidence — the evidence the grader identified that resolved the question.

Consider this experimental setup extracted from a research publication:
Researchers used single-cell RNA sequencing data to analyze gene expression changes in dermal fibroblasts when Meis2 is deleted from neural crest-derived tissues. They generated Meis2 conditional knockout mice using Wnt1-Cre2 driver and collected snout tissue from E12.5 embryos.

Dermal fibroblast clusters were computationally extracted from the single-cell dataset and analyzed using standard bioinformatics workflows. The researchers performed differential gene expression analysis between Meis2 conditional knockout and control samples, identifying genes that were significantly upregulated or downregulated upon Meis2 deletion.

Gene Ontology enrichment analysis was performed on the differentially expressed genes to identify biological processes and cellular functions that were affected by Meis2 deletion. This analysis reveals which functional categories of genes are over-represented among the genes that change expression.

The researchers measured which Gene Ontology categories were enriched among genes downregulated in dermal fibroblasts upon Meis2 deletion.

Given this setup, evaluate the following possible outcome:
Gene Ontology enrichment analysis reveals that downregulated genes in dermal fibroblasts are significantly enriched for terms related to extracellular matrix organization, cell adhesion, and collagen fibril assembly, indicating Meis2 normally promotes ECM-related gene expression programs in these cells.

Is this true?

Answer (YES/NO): NO